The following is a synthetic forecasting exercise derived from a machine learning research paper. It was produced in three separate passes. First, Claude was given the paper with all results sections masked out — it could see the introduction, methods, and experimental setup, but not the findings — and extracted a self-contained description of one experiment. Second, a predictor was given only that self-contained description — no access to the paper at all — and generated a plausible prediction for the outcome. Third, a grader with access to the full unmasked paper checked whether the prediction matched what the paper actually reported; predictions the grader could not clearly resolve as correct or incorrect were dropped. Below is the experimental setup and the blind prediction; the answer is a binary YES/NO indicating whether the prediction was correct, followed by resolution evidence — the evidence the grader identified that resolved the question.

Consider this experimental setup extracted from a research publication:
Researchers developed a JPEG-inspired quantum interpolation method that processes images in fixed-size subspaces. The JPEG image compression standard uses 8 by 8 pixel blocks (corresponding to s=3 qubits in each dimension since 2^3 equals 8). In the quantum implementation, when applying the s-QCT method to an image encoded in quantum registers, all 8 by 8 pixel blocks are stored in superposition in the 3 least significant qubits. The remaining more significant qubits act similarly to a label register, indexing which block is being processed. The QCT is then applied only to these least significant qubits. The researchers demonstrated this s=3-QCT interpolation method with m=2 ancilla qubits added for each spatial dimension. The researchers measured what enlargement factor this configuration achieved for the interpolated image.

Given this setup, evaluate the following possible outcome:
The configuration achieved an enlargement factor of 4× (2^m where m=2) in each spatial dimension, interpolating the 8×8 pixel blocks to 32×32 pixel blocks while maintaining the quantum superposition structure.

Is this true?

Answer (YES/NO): YES